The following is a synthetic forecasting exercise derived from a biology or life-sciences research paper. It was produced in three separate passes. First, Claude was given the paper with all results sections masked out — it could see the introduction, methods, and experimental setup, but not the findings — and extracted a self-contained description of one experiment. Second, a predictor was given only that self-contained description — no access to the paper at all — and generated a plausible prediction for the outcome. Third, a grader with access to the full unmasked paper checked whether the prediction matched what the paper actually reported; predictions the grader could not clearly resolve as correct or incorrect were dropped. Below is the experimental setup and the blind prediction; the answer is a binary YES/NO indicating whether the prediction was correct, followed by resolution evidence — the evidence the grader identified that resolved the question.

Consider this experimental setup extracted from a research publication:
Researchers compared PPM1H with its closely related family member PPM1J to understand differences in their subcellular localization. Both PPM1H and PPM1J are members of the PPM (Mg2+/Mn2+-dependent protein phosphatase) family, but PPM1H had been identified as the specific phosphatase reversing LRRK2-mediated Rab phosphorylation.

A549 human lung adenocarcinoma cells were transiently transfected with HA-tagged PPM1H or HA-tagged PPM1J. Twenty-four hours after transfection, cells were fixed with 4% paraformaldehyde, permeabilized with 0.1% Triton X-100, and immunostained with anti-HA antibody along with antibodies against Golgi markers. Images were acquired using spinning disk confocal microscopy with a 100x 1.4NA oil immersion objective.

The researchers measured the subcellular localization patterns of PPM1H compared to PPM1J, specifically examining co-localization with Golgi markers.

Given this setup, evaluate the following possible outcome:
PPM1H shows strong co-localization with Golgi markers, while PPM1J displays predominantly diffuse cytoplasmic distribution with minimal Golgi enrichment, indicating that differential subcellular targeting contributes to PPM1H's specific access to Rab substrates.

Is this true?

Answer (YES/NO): NO